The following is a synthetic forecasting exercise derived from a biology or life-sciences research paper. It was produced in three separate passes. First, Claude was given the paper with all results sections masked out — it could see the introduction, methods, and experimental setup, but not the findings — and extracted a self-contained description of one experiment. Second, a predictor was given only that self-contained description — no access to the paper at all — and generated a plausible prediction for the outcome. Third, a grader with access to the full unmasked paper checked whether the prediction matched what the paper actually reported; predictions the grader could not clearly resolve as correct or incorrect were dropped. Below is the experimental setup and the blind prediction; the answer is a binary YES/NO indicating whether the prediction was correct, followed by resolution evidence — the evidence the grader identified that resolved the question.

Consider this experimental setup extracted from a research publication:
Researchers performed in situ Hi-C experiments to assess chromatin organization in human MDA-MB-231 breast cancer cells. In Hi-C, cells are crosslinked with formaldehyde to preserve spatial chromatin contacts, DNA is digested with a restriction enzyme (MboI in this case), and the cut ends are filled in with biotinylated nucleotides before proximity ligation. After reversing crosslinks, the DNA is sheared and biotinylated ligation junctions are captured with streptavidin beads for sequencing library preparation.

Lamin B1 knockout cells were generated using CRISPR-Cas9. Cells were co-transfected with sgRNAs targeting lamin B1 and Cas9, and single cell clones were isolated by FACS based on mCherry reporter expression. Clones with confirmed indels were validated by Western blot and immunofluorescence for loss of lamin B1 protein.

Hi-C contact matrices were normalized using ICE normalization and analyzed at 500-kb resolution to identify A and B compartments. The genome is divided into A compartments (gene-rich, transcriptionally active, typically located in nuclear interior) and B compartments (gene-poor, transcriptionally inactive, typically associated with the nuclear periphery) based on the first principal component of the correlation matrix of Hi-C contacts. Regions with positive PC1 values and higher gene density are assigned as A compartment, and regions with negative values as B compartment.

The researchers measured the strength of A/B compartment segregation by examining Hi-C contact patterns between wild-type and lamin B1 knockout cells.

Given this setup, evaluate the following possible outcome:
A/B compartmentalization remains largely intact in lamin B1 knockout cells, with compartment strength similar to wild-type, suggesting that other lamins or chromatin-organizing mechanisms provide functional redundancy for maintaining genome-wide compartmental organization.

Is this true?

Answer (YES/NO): NO